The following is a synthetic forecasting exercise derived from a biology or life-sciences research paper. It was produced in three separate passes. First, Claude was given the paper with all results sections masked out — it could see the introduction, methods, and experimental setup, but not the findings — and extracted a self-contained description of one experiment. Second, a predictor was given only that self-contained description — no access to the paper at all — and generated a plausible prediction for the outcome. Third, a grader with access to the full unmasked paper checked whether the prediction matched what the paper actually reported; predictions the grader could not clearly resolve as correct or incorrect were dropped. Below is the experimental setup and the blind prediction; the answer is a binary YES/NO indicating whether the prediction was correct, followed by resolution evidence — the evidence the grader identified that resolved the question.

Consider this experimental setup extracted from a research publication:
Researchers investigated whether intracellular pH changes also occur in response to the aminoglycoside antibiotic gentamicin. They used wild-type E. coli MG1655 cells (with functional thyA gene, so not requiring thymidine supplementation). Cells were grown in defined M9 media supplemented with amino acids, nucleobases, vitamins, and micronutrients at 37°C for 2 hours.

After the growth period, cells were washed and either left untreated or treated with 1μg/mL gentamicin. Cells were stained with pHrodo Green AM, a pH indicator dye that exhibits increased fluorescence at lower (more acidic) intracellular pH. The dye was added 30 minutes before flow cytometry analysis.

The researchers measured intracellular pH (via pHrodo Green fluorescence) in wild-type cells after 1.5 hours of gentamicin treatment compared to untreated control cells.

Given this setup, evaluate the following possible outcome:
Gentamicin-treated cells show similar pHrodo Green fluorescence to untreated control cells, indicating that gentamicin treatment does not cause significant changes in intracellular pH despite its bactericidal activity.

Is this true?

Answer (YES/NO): NO